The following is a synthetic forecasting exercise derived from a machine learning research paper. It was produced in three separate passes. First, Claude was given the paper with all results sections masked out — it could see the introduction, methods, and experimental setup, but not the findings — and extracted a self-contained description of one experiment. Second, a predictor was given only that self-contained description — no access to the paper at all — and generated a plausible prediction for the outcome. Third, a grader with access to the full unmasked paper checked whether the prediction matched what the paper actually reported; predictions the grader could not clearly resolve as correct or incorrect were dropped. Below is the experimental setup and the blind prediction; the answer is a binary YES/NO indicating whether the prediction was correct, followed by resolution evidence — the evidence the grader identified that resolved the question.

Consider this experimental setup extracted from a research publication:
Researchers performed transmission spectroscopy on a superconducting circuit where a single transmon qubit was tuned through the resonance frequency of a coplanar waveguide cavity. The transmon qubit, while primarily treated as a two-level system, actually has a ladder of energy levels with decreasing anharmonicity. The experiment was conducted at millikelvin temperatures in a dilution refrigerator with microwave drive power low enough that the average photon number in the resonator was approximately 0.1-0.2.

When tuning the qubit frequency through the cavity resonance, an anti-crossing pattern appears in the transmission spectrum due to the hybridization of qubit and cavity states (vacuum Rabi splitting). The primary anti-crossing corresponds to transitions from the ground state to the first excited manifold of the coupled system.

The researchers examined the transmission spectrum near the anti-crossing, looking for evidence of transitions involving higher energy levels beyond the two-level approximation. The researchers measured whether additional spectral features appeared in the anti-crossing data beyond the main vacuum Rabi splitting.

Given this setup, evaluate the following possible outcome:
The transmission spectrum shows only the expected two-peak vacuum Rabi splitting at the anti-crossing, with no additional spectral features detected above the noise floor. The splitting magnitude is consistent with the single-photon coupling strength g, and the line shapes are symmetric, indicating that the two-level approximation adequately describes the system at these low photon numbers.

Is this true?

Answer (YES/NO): NO